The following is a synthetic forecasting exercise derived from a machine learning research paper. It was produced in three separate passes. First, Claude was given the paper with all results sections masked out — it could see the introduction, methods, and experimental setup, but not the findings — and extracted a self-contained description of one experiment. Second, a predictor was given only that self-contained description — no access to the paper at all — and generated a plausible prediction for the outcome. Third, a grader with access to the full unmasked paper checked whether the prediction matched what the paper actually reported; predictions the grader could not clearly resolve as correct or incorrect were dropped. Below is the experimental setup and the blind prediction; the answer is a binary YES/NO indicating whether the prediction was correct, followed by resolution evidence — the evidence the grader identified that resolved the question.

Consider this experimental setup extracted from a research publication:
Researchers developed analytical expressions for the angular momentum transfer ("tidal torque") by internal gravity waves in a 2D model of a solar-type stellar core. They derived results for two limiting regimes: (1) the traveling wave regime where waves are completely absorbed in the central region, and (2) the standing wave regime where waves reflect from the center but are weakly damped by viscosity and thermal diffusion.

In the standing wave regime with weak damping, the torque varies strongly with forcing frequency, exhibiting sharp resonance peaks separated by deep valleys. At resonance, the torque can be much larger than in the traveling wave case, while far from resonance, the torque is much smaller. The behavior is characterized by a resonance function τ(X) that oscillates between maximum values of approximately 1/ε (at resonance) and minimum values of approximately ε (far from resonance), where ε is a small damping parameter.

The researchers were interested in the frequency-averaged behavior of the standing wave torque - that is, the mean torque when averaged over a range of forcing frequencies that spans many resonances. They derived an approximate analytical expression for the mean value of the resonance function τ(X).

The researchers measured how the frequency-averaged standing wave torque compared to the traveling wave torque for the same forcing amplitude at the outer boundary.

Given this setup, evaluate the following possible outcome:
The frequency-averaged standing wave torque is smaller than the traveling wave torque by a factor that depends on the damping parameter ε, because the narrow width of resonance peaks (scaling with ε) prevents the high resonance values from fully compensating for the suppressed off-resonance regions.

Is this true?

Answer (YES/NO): NO